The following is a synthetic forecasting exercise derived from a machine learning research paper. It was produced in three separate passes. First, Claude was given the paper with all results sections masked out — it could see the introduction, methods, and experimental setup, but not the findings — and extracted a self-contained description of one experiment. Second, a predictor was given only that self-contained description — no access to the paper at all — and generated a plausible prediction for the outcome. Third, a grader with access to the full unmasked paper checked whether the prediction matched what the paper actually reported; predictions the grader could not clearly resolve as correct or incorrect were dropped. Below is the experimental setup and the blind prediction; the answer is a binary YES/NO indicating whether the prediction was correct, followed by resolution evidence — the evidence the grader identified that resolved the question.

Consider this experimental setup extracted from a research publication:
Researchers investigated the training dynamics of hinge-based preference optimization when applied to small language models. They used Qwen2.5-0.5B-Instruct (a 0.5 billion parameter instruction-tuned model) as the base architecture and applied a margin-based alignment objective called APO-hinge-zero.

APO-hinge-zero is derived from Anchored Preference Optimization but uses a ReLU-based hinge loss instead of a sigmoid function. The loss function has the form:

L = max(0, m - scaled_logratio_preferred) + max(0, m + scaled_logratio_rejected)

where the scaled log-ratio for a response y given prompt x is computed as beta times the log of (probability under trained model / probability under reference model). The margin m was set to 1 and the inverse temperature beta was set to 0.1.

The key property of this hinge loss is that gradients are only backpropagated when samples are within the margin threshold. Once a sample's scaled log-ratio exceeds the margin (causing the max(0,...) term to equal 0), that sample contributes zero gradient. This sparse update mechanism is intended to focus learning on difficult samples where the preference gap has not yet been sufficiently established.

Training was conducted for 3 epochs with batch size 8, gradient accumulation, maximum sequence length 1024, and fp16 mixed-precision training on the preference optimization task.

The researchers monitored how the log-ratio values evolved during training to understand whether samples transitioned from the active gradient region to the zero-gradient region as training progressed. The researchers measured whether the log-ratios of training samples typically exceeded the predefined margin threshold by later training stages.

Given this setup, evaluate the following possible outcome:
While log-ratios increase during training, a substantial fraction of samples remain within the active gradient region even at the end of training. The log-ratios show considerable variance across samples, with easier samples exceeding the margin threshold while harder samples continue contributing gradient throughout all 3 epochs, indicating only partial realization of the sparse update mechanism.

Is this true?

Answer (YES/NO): NO